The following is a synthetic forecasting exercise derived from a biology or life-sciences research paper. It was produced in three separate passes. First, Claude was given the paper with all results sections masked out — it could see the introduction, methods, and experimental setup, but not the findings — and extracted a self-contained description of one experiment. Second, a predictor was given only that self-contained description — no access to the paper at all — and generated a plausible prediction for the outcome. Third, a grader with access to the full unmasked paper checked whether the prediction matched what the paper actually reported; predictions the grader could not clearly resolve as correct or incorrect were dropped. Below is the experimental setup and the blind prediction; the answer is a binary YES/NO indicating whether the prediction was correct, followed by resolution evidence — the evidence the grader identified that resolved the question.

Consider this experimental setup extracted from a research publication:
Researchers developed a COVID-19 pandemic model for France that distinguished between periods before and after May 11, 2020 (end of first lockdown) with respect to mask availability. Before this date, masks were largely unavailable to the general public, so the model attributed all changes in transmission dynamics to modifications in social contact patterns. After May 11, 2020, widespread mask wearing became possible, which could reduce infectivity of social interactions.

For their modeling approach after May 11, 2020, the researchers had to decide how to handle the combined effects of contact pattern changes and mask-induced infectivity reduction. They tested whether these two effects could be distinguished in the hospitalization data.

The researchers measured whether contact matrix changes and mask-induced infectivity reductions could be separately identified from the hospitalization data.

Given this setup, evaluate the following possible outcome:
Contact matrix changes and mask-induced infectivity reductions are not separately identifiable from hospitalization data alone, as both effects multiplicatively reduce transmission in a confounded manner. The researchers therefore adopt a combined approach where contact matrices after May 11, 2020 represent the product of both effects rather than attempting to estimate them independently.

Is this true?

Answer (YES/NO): YES